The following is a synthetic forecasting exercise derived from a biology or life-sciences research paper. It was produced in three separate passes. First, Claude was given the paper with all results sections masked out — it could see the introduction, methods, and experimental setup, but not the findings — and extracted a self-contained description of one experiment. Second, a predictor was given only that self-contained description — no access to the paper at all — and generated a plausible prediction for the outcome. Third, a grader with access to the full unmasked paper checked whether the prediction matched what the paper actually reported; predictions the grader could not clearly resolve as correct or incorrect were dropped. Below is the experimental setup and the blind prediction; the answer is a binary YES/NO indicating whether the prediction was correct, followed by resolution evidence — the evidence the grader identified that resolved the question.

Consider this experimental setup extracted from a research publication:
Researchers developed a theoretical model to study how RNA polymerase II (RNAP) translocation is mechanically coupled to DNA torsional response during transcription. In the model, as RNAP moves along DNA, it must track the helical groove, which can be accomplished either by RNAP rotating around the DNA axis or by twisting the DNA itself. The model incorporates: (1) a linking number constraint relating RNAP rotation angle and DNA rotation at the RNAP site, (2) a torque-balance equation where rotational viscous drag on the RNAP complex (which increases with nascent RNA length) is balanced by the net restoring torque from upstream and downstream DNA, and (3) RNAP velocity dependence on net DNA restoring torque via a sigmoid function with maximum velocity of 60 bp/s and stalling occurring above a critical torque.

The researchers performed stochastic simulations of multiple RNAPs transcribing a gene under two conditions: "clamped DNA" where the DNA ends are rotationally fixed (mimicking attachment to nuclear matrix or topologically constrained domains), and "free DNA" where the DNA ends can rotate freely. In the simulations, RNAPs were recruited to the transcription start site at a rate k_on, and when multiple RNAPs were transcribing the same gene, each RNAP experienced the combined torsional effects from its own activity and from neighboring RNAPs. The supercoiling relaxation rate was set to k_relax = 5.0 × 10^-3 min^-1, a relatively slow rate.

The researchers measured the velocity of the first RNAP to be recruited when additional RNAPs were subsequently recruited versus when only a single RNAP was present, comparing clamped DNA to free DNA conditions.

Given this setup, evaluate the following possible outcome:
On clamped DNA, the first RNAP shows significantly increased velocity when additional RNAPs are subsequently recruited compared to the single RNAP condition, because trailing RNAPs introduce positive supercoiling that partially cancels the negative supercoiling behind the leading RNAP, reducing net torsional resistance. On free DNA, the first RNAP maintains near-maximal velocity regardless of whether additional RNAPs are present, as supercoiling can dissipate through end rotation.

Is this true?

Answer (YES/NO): YES